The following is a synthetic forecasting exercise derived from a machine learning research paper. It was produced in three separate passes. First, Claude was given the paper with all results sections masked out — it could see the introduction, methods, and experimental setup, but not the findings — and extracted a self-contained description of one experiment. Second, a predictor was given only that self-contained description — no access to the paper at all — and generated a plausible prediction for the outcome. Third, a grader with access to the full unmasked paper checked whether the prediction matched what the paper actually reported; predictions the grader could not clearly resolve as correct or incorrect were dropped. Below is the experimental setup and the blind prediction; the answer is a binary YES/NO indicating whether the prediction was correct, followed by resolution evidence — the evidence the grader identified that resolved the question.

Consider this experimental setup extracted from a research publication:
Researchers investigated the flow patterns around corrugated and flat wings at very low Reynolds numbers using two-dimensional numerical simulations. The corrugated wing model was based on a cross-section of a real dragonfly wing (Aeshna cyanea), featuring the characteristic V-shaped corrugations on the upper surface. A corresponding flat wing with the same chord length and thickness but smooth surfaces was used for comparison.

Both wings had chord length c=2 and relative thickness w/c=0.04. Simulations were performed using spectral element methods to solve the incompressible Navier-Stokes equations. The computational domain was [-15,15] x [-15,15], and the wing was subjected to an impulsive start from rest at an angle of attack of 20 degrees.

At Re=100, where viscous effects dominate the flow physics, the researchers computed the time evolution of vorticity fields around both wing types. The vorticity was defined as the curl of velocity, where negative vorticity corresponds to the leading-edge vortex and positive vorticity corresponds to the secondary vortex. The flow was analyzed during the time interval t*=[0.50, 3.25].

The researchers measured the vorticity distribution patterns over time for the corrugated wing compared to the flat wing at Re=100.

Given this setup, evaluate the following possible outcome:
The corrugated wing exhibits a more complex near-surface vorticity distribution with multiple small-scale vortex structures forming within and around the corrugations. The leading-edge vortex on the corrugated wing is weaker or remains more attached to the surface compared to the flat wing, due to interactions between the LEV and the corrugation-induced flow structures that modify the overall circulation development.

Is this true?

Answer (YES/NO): NO